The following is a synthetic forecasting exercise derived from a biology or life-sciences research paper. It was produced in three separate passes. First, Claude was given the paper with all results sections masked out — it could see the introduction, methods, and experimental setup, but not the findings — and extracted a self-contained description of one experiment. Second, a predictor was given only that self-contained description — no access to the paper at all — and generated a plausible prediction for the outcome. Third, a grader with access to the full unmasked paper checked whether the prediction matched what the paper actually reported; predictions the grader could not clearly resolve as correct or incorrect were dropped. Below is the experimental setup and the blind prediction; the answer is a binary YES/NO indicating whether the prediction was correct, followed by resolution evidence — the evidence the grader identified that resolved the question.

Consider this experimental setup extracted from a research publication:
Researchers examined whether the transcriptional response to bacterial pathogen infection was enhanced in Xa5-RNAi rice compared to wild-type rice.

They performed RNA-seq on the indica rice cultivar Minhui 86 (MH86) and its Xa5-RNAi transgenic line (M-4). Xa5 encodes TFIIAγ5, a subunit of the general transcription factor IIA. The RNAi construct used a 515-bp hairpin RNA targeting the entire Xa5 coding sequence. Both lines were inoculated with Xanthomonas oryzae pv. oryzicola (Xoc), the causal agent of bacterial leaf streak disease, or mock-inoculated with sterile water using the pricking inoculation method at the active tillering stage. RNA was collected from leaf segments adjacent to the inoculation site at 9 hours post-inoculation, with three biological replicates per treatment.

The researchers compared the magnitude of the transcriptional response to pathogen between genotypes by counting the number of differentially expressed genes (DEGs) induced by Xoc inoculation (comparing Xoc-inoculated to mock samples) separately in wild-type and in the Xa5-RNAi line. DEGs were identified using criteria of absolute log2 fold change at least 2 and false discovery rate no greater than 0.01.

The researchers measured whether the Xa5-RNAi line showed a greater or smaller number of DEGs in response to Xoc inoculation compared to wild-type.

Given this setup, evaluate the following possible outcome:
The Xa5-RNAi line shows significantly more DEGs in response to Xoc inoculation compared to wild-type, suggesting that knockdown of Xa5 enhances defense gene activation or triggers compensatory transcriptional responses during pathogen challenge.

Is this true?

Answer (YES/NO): YES